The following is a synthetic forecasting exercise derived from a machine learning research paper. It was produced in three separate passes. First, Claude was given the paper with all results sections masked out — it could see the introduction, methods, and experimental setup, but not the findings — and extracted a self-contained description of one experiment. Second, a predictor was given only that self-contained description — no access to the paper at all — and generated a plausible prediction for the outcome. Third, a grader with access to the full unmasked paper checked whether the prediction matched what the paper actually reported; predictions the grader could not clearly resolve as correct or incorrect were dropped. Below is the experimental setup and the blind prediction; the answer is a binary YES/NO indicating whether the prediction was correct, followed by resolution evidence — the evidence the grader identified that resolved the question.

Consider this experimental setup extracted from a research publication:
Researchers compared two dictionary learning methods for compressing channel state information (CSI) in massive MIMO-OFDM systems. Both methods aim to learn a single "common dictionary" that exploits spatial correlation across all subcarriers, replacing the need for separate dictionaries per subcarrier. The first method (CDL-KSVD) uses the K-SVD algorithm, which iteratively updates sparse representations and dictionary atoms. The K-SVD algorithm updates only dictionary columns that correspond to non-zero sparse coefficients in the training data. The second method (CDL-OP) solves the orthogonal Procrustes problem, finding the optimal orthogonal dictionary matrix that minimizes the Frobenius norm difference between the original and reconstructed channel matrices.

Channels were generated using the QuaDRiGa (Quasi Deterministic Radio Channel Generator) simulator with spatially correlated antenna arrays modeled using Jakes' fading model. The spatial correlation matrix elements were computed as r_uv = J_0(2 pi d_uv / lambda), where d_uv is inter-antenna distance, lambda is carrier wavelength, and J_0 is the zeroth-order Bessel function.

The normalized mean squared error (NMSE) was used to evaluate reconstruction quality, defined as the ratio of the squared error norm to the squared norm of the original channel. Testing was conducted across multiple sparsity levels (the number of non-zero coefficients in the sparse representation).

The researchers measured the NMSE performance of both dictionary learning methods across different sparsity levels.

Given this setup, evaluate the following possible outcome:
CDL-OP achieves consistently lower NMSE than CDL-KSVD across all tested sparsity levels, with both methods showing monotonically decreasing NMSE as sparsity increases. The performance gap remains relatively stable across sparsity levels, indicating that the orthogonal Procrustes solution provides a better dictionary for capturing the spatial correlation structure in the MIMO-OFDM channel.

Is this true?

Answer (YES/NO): NO